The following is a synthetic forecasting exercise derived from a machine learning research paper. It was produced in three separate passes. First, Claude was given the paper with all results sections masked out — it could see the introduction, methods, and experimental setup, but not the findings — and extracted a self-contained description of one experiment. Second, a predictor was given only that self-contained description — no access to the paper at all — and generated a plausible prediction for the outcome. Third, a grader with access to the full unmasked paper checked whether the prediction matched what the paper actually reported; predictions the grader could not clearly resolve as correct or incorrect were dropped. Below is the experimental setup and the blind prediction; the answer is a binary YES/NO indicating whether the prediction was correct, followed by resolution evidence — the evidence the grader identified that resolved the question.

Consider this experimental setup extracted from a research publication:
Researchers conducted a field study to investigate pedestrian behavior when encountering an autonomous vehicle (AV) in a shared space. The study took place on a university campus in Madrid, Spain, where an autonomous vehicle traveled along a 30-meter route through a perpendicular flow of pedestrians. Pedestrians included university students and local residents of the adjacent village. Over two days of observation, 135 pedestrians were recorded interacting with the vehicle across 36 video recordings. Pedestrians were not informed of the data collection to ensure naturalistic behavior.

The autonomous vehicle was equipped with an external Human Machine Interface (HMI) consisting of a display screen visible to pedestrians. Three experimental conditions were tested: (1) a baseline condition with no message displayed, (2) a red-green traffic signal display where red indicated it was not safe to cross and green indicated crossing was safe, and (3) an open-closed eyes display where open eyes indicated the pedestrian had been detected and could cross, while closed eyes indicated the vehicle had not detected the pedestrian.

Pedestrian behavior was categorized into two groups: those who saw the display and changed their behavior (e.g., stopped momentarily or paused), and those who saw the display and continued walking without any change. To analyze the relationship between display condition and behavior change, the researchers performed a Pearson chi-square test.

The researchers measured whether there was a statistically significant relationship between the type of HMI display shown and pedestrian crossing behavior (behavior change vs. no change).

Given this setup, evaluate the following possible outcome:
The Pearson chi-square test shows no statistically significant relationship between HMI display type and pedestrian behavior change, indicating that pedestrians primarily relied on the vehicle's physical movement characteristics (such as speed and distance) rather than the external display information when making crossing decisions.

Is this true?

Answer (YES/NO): YES